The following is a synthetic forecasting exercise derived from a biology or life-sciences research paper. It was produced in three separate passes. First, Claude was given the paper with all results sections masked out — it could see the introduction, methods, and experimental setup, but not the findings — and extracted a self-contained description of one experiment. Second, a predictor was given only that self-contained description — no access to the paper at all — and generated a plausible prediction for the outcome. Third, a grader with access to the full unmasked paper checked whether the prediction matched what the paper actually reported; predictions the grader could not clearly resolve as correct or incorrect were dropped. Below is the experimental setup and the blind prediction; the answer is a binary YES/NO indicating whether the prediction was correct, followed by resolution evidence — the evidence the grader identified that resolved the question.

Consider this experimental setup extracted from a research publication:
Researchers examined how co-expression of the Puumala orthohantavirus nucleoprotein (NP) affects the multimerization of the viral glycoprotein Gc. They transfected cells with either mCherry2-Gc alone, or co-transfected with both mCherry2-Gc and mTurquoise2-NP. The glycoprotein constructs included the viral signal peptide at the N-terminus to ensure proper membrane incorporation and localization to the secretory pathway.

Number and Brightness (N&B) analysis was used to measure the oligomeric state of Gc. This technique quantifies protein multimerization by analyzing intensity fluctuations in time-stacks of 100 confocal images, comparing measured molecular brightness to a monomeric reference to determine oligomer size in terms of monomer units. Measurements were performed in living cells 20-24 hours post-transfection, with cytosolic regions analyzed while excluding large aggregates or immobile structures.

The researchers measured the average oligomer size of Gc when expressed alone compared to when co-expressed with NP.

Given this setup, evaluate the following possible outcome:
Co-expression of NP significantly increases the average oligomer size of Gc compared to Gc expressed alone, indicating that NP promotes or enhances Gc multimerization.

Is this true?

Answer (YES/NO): YES